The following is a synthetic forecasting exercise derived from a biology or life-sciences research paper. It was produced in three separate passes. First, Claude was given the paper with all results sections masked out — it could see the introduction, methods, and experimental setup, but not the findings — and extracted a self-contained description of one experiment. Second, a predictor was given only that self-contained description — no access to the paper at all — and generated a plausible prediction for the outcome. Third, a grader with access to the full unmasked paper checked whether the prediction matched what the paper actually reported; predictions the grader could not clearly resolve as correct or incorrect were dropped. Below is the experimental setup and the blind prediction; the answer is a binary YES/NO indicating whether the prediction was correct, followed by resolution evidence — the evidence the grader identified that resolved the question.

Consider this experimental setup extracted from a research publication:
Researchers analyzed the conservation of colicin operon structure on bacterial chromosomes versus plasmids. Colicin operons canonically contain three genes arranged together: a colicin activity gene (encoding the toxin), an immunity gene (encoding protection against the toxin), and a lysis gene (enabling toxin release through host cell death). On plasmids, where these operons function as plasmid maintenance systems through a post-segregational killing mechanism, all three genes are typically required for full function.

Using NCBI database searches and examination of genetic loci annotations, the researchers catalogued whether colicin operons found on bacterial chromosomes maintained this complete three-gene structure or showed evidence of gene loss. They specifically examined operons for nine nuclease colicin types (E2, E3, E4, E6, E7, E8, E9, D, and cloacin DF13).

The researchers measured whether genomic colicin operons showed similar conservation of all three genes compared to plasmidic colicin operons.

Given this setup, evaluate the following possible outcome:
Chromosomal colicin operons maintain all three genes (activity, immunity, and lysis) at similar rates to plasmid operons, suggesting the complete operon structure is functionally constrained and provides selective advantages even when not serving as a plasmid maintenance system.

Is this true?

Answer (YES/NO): NO